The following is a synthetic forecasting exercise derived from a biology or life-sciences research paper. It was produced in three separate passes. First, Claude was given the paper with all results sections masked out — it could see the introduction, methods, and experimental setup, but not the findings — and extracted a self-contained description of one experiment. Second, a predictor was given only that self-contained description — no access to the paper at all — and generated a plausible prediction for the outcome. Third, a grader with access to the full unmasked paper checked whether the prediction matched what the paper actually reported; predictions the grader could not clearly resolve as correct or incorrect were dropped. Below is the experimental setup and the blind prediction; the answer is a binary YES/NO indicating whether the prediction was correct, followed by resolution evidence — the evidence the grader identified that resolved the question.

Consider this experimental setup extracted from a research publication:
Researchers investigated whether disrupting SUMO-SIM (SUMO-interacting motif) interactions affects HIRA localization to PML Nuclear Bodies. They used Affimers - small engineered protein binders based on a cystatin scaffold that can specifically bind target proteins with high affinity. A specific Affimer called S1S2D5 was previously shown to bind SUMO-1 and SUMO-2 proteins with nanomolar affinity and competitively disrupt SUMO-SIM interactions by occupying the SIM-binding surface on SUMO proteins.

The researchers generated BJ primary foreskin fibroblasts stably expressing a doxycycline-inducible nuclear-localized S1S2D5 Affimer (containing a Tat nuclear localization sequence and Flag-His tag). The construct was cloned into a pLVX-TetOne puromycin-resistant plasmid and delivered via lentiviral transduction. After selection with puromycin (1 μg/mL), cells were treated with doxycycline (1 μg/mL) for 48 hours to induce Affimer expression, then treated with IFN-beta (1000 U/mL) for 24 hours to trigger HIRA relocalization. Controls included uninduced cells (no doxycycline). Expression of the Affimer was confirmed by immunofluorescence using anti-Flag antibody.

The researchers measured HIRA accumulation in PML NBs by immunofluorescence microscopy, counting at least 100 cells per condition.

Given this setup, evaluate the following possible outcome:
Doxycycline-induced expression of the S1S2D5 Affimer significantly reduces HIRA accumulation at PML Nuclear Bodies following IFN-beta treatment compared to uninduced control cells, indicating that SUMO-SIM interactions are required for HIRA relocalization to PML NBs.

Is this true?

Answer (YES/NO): YES